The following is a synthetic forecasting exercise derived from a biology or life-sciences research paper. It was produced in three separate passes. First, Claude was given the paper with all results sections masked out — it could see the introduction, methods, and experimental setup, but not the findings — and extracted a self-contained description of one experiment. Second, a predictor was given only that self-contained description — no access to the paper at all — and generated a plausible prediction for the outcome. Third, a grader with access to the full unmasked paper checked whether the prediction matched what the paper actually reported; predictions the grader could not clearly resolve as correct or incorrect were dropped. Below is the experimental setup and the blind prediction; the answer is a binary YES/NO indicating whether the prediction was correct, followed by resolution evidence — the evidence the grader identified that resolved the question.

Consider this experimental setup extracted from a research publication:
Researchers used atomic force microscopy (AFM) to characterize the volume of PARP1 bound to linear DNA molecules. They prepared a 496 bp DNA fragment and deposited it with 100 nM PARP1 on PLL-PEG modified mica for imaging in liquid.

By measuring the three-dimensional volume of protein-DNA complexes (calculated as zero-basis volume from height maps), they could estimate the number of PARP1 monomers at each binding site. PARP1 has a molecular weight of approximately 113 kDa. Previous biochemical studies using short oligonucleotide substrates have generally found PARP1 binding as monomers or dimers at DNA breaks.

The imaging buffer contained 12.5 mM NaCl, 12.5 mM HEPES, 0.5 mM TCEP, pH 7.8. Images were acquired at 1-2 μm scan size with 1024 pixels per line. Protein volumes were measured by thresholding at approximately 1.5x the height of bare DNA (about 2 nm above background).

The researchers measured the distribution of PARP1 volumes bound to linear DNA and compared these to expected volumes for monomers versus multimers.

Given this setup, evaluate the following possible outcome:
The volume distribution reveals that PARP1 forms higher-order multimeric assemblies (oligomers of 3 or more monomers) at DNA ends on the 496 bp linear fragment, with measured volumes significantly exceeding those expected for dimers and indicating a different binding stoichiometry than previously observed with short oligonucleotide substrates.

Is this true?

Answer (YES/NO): NO